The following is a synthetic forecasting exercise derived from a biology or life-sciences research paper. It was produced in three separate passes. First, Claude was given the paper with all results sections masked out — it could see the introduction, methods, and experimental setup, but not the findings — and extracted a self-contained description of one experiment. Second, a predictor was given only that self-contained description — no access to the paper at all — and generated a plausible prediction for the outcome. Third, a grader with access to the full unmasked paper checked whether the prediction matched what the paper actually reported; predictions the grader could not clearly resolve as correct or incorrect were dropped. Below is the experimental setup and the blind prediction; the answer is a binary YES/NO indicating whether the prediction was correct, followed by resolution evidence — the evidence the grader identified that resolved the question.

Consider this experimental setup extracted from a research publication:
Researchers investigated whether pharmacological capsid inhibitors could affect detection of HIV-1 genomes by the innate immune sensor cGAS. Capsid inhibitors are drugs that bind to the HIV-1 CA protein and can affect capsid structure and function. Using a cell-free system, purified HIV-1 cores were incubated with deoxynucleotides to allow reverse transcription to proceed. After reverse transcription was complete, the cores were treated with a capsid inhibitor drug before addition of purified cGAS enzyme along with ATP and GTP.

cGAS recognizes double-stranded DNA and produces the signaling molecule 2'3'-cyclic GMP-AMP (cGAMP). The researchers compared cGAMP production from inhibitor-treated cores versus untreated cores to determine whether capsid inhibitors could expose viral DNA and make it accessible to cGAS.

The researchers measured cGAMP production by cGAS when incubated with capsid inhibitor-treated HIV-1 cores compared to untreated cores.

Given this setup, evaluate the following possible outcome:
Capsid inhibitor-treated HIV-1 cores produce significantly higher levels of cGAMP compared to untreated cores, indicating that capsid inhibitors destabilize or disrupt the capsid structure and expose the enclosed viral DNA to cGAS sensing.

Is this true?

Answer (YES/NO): YES